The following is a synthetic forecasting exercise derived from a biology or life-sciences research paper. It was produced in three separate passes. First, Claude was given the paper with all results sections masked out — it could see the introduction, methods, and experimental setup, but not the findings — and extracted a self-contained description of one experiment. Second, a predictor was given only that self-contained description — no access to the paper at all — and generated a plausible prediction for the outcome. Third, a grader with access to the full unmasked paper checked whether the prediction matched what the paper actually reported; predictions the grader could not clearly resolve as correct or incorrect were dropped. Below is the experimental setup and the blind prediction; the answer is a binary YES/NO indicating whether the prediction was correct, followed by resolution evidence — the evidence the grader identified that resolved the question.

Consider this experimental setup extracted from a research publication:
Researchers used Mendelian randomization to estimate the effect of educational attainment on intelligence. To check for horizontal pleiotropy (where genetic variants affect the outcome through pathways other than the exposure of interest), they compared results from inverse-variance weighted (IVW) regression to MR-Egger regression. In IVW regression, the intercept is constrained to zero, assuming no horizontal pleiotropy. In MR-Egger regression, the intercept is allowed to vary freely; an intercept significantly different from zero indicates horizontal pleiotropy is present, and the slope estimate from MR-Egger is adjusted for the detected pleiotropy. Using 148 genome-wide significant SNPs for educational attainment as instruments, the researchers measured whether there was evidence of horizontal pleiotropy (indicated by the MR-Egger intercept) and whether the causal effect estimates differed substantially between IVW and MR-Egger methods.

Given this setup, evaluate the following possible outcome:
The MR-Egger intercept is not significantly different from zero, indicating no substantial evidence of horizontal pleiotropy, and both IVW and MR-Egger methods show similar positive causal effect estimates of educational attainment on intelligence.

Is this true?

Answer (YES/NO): YES